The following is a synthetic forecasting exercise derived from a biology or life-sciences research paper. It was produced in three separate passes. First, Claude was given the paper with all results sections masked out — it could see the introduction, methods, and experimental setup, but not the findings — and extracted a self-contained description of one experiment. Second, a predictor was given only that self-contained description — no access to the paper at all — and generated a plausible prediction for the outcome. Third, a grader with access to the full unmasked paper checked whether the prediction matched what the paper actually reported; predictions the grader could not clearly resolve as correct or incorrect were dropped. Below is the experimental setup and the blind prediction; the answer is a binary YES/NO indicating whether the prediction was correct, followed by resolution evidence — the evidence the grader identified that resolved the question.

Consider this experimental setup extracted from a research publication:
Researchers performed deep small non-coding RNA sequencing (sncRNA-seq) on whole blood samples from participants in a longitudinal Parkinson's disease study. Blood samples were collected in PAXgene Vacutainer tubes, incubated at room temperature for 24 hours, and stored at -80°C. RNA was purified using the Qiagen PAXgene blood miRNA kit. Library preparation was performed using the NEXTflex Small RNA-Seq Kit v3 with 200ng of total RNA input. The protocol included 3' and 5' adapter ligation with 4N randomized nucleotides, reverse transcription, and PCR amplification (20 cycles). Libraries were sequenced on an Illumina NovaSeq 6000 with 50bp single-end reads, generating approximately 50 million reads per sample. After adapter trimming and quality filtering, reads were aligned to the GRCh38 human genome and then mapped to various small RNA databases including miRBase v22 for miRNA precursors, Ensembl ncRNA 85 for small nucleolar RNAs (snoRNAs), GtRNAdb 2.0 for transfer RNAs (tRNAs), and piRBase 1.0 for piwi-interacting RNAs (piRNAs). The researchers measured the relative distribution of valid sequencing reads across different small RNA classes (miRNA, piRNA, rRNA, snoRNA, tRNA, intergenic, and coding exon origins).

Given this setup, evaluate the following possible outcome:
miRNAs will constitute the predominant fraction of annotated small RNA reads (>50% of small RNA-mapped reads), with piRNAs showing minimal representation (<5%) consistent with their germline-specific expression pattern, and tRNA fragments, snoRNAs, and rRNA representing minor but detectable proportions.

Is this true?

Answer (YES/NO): YES